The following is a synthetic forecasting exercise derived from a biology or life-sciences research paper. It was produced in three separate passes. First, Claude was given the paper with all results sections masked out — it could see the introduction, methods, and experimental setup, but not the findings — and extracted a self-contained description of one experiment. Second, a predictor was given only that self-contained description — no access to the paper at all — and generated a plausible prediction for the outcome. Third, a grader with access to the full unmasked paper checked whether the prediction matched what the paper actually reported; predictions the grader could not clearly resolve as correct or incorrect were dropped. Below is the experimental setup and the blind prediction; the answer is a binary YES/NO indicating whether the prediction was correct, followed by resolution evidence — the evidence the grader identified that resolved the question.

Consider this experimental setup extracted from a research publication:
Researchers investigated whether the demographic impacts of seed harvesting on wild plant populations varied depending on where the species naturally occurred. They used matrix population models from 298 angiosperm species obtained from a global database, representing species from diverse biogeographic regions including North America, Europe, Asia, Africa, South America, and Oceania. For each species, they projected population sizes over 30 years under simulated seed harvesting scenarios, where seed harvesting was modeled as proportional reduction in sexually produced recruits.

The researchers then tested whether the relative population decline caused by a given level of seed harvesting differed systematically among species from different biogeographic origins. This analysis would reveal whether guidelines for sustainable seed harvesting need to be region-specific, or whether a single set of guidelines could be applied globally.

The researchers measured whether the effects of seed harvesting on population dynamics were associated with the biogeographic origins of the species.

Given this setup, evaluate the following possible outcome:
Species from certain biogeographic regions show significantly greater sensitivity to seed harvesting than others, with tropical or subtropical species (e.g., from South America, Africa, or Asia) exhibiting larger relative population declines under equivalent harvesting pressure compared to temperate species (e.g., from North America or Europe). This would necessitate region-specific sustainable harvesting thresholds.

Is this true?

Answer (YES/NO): NO